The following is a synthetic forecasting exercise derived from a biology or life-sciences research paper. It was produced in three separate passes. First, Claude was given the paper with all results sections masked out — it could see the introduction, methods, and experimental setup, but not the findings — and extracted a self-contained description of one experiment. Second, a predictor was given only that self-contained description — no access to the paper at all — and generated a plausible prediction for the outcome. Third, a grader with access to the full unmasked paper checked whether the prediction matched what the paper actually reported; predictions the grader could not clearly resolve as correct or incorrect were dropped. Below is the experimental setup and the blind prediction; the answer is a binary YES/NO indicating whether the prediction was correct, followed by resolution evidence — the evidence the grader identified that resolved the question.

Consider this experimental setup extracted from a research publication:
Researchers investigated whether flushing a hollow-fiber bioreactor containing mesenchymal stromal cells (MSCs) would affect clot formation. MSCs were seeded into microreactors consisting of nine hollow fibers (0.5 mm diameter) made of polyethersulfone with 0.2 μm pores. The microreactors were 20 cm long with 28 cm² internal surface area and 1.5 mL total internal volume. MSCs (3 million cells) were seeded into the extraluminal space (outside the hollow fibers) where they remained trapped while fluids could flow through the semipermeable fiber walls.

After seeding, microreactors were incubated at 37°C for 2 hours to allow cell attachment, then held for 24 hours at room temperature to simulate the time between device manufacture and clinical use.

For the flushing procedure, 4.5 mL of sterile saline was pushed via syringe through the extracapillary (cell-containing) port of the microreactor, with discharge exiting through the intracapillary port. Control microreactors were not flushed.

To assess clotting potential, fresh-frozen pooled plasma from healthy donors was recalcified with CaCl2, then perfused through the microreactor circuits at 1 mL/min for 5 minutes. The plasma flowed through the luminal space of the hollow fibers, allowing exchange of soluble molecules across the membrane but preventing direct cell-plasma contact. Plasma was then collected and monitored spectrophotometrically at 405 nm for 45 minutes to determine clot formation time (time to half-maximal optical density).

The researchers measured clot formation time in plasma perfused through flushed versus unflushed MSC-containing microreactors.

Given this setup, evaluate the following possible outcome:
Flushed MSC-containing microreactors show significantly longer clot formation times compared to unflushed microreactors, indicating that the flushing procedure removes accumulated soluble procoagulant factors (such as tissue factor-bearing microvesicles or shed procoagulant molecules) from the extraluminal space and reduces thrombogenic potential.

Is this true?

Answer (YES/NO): YES